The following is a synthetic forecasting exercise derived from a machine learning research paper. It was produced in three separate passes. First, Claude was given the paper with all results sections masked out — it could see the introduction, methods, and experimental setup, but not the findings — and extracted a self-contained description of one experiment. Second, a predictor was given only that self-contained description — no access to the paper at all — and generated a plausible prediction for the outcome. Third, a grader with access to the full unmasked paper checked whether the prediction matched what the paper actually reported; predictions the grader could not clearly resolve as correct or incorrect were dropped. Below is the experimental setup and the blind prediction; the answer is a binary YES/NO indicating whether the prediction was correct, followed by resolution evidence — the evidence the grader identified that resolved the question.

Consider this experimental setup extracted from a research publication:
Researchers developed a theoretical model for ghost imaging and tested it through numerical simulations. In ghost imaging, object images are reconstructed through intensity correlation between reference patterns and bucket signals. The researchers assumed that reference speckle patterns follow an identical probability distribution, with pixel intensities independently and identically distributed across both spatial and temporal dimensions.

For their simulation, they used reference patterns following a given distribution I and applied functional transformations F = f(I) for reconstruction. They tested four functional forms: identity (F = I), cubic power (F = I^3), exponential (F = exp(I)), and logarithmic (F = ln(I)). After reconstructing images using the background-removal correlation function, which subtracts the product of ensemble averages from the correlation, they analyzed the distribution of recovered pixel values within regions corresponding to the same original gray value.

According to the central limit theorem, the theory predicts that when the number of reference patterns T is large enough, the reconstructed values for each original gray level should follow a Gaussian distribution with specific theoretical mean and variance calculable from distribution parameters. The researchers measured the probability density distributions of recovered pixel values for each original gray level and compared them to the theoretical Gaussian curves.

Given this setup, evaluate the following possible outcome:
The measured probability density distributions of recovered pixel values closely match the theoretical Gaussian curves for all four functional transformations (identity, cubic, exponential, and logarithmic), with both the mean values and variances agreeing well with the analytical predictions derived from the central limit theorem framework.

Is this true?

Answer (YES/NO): YES